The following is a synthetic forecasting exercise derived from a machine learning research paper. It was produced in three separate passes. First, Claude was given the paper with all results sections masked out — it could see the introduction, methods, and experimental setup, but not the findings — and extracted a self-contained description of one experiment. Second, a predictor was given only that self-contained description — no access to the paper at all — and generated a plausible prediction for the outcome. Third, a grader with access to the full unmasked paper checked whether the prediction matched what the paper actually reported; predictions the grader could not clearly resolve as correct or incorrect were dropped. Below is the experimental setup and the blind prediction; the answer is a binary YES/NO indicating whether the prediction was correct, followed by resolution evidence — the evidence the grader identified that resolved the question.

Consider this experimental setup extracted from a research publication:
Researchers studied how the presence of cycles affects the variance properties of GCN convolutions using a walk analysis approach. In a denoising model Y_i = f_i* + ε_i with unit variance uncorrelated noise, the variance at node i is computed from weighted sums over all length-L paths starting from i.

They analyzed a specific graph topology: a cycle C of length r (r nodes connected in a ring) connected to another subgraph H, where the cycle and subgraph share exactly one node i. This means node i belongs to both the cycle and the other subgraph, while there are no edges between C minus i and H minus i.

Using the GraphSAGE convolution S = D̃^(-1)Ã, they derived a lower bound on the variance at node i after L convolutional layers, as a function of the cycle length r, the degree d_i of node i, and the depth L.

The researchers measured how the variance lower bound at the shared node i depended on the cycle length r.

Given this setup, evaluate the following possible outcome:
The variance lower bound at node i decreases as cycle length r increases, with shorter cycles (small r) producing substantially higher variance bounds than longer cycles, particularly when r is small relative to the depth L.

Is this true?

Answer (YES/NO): NO